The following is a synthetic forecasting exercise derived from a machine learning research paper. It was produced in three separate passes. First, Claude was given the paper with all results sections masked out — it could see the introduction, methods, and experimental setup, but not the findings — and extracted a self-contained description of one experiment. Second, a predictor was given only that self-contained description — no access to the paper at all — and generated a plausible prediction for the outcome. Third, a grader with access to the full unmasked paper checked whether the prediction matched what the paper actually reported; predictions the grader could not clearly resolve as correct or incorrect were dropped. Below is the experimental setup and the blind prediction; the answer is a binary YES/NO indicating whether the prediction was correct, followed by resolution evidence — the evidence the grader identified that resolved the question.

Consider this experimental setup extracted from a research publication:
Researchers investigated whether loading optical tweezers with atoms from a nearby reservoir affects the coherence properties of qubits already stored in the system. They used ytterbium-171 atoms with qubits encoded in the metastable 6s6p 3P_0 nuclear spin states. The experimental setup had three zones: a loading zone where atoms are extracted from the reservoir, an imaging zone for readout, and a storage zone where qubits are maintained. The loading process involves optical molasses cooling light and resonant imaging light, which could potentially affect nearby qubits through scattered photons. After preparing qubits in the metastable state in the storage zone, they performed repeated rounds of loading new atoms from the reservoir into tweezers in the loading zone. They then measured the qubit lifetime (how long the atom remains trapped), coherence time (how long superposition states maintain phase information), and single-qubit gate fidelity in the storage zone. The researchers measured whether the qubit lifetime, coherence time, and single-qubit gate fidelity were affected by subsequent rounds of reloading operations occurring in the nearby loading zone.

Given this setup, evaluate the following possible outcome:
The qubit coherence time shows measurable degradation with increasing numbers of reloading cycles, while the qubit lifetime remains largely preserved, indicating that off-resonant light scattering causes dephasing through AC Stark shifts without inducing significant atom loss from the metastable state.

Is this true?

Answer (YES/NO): NO